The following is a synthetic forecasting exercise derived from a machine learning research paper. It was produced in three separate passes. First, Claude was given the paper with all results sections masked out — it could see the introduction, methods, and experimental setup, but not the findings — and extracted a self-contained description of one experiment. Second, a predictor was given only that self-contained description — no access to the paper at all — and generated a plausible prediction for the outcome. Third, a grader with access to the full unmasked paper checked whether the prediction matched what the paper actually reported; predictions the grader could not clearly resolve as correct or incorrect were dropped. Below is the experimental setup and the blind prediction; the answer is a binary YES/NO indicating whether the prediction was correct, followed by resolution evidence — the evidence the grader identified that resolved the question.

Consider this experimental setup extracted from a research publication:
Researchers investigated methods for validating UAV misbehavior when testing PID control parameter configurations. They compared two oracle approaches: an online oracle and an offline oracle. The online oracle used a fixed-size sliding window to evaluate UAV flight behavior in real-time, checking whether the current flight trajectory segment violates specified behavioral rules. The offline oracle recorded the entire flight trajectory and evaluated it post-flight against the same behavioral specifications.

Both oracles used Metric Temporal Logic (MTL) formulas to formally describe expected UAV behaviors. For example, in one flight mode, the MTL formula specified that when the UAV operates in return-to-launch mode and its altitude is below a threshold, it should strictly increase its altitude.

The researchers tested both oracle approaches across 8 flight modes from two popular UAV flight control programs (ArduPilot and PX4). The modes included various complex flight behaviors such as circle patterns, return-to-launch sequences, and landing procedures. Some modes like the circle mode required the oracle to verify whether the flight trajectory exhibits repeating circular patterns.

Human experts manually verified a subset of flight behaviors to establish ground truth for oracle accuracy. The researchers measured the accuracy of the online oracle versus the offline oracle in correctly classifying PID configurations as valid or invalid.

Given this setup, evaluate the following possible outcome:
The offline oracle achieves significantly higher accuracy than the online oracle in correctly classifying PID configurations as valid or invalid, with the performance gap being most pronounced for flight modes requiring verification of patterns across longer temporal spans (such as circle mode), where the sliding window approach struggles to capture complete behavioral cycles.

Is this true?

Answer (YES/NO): YES